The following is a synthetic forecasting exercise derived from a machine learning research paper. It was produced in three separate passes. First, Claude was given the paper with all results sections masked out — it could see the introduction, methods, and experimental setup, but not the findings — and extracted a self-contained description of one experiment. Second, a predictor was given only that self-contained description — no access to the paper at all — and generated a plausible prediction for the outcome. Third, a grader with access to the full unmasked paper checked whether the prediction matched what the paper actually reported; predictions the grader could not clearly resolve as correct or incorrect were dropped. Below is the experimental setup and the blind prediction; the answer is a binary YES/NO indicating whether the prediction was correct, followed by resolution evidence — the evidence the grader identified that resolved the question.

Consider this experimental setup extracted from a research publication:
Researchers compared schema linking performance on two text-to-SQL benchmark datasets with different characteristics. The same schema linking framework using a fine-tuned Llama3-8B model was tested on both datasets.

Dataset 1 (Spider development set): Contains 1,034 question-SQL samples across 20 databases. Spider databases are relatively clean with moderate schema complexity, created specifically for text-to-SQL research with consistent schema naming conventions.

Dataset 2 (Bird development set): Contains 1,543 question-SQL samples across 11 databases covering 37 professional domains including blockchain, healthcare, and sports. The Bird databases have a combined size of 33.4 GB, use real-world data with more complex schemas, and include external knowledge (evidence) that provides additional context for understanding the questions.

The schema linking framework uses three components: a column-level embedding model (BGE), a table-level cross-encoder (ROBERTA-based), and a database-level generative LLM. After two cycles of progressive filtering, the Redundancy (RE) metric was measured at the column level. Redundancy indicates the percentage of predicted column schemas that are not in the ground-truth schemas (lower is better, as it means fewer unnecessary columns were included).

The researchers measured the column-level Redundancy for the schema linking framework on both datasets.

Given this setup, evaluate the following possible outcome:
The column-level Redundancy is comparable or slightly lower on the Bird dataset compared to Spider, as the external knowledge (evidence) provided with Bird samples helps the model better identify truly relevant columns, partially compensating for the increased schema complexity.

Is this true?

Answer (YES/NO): NO